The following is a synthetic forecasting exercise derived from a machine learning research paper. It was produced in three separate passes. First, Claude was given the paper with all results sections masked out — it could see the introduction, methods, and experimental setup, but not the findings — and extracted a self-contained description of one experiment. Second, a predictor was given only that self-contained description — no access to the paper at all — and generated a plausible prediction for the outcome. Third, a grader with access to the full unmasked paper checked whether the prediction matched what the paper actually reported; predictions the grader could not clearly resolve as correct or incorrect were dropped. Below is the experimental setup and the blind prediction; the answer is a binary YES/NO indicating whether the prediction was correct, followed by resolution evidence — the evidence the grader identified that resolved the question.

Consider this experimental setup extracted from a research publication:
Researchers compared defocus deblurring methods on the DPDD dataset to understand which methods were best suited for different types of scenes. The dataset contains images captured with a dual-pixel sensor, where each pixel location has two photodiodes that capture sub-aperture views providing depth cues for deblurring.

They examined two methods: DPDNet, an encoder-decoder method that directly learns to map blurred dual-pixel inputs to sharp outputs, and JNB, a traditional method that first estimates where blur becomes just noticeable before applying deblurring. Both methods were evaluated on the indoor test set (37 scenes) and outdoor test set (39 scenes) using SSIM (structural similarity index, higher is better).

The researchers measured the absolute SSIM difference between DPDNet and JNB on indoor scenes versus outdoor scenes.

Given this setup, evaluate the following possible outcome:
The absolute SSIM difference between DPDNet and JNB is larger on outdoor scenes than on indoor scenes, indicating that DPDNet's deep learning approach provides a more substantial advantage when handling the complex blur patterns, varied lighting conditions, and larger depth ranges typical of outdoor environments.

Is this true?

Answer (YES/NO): YES